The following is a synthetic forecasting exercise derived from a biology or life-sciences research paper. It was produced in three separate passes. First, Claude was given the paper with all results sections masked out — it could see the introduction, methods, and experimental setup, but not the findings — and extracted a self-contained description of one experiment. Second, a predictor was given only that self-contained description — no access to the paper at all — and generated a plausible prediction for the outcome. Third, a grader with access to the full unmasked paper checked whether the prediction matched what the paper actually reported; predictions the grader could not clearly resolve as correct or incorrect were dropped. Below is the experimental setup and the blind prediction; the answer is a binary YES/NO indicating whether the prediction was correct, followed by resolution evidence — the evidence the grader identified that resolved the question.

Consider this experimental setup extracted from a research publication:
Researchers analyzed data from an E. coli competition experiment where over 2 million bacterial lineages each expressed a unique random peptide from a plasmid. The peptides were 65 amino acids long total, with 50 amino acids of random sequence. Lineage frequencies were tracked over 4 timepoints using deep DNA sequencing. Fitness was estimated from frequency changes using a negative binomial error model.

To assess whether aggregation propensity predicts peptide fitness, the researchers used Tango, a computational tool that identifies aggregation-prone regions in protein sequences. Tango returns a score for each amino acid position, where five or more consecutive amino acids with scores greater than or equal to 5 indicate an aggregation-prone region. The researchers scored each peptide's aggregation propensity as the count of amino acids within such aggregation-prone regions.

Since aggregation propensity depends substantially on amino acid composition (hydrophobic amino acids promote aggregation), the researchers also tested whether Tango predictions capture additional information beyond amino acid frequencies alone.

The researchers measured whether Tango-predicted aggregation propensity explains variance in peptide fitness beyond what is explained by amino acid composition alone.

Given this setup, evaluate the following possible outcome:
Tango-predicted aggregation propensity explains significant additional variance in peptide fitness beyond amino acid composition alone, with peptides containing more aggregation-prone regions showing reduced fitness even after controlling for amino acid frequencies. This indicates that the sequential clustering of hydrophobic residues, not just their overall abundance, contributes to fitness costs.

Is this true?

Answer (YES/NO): NO